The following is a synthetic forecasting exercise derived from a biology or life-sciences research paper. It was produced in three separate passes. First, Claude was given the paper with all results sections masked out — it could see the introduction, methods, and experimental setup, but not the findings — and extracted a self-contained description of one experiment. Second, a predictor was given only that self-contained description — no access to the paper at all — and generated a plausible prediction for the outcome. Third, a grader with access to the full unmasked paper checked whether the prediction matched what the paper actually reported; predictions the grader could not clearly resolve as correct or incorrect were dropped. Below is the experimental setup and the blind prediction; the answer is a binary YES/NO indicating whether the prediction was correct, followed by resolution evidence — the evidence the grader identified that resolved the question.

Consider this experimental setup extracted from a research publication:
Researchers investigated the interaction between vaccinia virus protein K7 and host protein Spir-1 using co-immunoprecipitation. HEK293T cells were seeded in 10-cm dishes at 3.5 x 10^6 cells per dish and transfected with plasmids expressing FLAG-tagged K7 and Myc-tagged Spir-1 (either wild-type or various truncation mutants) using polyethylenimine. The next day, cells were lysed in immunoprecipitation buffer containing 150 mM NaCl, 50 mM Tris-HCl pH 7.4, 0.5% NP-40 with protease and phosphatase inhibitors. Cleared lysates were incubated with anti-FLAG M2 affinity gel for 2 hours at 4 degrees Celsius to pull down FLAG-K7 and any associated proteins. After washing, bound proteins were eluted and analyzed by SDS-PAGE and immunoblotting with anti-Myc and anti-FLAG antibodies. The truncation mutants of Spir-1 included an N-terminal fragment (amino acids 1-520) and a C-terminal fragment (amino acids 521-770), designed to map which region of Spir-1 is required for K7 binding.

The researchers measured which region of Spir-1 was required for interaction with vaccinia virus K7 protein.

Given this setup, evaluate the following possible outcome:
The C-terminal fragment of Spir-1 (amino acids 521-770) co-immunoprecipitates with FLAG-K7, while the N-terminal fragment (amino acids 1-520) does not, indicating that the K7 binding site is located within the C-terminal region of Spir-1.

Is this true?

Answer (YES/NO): NO